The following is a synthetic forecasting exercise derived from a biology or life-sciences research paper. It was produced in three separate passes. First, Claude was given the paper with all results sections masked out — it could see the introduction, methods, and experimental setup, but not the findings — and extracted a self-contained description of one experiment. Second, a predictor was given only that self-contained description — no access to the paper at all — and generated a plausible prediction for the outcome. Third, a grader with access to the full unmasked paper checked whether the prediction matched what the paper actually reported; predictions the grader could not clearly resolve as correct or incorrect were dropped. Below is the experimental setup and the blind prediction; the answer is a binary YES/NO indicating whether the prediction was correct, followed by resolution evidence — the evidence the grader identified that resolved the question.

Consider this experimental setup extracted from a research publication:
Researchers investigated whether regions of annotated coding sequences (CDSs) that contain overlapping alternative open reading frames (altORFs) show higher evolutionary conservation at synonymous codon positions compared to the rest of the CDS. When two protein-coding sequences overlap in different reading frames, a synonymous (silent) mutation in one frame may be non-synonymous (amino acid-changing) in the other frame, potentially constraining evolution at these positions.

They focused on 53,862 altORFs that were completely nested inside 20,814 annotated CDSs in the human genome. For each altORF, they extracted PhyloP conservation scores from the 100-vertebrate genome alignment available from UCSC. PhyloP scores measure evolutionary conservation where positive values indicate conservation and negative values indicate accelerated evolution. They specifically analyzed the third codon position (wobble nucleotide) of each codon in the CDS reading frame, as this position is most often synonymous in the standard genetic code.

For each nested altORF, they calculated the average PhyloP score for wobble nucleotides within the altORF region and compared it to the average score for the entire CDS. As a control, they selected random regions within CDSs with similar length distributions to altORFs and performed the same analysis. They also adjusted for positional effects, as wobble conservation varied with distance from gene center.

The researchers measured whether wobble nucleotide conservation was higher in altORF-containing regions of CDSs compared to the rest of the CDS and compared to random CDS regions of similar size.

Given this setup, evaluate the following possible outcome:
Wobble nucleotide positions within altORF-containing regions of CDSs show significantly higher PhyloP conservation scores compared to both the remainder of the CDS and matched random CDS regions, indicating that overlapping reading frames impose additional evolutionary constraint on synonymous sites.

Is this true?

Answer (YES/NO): YES